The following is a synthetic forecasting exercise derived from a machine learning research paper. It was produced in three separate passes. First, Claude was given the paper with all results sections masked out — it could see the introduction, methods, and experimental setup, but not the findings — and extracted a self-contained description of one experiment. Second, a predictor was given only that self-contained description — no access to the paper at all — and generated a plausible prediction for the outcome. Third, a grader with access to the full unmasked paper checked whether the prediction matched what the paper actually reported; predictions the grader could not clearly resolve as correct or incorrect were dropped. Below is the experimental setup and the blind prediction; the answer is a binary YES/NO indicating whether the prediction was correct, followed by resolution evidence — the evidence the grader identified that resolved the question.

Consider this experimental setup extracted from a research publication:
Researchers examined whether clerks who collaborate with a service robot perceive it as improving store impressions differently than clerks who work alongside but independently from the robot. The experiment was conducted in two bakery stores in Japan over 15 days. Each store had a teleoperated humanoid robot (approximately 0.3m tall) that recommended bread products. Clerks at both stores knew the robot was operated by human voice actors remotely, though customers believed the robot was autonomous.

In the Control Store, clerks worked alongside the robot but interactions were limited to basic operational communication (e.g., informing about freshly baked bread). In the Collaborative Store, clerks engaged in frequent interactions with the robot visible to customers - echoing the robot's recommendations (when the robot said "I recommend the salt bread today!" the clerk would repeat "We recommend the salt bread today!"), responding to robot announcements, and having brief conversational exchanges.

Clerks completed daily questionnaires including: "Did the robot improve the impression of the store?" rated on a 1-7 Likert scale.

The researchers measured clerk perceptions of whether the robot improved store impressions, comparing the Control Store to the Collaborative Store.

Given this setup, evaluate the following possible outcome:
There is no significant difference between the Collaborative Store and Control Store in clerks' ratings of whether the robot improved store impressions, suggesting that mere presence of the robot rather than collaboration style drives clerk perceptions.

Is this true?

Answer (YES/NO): NO